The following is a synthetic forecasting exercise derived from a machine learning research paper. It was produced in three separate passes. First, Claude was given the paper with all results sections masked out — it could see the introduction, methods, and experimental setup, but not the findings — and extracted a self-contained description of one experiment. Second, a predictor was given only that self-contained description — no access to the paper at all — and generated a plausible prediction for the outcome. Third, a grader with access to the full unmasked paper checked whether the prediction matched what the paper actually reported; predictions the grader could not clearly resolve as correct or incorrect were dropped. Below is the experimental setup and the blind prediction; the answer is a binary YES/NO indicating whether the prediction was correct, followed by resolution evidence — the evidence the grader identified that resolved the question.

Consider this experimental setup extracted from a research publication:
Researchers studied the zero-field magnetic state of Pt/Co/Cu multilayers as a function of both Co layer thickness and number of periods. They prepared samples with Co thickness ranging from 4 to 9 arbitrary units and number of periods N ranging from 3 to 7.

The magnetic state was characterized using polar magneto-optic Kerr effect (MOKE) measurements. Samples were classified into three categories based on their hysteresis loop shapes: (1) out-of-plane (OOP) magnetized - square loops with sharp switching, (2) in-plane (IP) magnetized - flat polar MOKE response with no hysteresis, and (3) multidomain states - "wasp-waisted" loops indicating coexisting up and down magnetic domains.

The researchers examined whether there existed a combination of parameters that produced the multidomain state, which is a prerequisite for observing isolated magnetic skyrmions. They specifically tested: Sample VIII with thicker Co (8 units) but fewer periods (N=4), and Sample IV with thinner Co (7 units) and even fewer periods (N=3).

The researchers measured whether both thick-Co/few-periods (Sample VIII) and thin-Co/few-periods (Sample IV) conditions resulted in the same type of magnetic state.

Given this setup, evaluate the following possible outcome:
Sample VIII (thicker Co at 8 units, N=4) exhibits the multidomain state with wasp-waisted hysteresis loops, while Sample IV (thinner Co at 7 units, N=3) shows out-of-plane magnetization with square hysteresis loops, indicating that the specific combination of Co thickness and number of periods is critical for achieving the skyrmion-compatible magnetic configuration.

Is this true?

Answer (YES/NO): YES